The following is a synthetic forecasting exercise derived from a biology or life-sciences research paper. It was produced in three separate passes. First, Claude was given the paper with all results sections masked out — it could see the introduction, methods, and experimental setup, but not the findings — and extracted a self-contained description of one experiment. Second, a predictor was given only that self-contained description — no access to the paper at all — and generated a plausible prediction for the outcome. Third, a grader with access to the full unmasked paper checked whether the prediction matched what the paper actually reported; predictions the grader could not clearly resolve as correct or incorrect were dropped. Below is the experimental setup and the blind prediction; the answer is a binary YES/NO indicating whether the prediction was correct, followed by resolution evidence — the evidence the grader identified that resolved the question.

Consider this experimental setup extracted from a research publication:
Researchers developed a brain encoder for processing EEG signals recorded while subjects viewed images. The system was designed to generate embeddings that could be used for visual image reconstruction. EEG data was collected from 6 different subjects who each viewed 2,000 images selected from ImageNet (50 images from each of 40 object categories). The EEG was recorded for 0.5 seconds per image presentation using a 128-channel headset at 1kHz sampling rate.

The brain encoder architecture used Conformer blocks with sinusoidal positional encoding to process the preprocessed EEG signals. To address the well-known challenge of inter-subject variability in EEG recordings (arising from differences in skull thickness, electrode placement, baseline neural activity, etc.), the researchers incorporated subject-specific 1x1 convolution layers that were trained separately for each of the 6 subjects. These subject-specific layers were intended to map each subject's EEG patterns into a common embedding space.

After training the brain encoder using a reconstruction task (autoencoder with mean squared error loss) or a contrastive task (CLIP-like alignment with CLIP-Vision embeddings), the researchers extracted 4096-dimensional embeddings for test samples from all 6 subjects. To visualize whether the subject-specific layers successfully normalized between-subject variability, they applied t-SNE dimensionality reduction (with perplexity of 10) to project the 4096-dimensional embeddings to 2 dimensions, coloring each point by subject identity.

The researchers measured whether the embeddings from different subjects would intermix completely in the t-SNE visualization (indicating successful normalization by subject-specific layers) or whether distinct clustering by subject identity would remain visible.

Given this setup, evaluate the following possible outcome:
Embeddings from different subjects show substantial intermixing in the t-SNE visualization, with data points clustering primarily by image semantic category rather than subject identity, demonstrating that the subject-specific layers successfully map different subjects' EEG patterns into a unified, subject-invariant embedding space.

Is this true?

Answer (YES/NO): NO